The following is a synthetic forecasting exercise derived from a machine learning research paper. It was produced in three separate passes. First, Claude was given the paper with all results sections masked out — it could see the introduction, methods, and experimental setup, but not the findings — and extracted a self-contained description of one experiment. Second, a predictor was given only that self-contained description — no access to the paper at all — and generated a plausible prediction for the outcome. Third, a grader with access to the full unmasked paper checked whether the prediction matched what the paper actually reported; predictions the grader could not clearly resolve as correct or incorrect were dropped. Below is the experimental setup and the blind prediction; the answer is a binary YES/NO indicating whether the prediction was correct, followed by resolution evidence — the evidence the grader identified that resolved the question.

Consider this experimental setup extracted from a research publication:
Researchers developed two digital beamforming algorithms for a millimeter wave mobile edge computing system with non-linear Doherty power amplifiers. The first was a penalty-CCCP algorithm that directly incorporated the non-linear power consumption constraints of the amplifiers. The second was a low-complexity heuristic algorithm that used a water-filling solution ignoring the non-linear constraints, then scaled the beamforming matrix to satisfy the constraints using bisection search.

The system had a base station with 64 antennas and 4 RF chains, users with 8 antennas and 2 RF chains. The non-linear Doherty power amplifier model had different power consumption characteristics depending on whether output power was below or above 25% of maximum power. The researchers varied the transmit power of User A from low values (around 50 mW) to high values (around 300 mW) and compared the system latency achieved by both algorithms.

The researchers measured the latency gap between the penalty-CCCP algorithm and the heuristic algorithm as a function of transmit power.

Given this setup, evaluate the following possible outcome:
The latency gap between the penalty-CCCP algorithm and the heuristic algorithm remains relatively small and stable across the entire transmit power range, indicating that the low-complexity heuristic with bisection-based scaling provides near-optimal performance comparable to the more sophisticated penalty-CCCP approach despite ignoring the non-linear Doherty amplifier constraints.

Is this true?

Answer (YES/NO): NO